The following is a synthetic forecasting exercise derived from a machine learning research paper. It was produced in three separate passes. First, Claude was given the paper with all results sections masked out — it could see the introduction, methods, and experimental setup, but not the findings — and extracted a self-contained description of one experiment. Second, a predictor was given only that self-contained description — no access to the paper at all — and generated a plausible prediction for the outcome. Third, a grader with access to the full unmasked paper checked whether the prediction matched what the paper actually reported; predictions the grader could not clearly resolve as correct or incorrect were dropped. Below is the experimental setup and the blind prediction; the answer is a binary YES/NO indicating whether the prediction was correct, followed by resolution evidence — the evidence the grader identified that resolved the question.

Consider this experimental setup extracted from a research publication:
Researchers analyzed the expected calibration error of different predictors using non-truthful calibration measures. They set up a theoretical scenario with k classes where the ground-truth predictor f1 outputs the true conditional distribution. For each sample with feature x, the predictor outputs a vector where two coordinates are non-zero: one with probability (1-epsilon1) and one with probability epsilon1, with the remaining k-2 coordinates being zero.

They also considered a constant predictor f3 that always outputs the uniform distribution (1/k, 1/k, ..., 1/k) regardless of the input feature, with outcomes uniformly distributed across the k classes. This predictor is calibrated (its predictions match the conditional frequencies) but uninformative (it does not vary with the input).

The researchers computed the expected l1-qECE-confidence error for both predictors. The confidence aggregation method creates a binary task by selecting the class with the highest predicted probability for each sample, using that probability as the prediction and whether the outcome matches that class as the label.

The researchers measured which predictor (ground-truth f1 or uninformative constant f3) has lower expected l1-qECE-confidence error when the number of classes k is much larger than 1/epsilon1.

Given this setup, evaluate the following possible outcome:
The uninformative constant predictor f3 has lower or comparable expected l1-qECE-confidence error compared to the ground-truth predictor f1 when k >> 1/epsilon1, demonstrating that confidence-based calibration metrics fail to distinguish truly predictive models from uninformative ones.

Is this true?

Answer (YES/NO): YES